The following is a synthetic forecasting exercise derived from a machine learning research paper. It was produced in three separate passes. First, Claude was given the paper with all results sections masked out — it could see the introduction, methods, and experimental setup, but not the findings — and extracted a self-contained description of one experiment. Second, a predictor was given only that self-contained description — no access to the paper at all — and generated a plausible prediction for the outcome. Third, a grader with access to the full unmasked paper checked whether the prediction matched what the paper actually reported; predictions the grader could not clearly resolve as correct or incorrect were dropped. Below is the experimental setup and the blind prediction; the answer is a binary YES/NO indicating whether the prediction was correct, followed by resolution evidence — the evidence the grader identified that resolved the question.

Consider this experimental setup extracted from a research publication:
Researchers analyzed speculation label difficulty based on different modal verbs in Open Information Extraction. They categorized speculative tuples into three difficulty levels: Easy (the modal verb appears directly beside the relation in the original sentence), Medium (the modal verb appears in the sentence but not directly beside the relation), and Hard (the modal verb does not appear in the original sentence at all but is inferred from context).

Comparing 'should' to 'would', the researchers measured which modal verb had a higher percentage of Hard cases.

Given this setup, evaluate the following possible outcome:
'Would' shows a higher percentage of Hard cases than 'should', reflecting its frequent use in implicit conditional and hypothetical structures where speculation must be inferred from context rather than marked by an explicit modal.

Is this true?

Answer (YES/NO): NO